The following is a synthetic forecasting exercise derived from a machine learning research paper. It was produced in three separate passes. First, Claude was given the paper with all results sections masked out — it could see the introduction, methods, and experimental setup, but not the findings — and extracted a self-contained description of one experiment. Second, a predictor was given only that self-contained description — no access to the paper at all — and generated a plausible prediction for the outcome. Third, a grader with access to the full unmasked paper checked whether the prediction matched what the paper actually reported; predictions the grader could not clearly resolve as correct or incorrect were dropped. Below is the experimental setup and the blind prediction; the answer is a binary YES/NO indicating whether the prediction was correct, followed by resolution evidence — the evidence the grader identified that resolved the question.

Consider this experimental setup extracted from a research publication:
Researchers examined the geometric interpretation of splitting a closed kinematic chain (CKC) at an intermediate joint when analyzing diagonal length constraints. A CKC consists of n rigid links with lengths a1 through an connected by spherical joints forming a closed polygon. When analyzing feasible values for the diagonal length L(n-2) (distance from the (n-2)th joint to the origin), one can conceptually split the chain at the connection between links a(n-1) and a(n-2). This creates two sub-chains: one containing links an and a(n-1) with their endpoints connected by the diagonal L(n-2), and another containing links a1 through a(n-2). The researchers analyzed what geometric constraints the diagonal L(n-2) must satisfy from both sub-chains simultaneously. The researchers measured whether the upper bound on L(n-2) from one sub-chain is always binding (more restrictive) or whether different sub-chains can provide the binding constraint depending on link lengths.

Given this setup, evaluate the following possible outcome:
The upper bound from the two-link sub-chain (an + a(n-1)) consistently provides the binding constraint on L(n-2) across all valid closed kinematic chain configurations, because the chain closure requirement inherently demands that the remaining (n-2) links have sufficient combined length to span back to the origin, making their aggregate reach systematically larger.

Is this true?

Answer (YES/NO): NO